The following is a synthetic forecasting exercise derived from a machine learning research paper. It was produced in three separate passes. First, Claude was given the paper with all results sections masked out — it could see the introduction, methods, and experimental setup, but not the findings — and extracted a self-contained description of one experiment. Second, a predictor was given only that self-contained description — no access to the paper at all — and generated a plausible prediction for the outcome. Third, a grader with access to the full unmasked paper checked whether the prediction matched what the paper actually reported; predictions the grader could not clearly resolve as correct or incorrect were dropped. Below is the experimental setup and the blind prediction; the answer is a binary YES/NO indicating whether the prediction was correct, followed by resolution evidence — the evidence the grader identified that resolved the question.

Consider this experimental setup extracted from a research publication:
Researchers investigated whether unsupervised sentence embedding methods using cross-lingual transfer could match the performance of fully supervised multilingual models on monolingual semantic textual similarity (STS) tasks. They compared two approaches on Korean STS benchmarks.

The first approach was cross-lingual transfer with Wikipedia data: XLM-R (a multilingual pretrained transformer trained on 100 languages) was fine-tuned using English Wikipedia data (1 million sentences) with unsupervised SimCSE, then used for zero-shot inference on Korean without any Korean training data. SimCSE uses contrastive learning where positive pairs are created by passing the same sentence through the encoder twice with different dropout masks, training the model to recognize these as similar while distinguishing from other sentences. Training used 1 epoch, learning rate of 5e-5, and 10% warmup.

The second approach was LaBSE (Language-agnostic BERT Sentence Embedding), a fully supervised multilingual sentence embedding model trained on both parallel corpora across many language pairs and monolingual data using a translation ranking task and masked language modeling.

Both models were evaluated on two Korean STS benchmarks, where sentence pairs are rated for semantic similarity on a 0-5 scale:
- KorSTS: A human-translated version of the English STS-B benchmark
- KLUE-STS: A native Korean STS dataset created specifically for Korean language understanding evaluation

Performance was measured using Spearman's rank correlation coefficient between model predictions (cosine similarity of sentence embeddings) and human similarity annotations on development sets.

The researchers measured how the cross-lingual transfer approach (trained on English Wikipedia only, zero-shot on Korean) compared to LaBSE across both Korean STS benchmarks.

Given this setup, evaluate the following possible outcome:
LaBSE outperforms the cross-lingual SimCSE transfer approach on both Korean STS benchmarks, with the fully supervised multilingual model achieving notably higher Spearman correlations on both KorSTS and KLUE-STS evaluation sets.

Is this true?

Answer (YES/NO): NO